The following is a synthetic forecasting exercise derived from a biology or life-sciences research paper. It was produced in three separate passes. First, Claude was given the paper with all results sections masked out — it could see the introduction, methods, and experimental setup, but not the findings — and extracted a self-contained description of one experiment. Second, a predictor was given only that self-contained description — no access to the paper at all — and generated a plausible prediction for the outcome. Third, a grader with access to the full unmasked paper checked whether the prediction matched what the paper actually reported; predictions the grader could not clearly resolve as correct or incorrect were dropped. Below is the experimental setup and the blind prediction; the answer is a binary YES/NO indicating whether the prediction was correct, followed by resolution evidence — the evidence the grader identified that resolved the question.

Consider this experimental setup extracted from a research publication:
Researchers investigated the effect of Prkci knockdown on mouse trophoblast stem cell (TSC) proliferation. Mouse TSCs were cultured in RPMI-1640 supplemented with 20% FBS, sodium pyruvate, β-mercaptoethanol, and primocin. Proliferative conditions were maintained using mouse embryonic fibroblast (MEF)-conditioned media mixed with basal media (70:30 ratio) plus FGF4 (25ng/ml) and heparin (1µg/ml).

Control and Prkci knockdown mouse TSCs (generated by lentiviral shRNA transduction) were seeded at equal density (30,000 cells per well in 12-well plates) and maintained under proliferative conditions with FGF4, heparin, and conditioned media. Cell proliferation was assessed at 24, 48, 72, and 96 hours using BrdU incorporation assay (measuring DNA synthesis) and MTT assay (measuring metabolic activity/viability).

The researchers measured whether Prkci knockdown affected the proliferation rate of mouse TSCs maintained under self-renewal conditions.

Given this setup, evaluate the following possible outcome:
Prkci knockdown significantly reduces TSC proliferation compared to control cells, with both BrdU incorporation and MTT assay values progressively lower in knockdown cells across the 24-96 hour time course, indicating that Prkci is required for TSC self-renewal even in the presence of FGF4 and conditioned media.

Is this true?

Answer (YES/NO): NO